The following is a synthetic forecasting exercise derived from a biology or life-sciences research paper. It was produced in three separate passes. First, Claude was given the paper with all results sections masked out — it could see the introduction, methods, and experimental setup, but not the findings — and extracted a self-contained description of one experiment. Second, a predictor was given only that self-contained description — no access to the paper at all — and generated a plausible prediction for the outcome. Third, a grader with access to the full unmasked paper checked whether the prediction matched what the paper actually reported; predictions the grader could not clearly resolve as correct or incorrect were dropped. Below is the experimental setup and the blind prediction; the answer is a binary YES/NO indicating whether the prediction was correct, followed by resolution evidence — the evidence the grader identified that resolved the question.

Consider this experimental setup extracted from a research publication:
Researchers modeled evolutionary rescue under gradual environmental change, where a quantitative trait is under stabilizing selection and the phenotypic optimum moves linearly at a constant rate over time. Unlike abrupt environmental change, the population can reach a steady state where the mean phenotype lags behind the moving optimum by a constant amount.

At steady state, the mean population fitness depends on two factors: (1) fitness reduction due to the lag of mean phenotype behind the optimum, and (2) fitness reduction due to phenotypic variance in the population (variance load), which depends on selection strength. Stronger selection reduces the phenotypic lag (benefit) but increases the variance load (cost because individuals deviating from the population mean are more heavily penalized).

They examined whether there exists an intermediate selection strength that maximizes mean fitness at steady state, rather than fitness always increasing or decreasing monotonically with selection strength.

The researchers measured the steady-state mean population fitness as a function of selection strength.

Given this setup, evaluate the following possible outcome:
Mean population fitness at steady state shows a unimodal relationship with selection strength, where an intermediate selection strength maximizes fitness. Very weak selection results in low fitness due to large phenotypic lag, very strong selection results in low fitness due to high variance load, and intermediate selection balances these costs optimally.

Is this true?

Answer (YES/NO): YES